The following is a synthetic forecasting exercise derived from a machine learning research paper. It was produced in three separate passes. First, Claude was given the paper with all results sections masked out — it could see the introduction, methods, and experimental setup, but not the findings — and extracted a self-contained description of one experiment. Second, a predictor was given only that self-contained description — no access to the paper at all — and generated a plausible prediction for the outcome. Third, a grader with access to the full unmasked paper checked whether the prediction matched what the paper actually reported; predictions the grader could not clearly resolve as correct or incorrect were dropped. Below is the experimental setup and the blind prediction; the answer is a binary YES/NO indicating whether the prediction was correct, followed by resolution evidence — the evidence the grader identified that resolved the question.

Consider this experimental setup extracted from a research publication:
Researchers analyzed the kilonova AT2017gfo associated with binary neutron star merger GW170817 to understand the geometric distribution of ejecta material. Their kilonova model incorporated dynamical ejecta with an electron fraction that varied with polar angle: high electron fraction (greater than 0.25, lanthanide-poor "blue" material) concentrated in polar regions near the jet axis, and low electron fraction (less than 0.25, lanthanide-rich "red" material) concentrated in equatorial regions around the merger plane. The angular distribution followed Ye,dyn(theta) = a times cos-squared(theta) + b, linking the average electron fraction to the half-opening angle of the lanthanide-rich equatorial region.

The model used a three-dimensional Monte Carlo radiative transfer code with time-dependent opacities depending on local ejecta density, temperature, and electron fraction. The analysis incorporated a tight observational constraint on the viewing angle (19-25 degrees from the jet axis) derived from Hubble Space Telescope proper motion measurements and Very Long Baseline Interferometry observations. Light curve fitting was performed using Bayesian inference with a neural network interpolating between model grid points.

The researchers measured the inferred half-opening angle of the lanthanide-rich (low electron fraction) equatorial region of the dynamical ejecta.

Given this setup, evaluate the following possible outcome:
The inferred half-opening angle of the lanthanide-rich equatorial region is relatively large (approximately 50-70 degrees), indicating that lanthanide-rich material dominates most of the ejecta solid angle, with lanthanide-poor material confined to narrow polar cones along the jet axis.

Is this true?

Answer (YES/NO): NO